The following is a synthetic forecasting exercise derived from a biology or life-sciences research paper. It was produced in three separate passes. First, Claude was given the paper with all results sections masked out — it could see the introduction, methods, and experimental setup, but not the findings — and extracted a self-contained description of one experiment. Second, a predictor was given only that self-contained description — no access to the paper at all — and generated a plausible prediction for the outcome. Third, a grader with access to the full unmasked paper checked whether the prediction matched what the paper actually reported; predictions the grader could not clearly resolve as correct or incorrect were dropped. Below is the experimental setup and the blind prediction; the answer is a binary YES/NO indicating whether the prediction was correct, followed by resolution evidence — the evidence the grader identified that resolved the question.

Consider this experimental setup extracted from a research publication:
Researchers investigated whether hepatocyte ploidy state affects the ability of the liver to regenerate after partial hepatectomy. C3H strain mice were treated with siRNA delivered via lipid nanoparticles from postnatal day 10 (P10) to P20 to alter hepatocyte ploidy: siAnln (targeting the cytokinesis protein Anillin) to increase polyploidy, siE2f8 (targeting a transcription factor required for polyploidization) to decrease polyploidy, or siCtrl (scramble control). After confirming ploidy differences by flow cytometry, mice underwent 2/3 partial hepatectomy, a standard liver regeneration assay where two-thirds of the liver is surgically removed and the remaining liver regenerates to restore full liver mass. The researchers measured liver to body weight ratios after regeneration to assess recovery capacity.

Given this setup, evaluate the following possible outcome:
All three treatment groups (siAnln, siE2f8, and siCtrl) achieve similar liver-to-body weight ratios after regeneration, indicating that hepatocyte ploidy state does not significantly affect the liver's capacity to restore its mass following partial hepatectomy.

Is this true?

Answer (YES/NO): YES